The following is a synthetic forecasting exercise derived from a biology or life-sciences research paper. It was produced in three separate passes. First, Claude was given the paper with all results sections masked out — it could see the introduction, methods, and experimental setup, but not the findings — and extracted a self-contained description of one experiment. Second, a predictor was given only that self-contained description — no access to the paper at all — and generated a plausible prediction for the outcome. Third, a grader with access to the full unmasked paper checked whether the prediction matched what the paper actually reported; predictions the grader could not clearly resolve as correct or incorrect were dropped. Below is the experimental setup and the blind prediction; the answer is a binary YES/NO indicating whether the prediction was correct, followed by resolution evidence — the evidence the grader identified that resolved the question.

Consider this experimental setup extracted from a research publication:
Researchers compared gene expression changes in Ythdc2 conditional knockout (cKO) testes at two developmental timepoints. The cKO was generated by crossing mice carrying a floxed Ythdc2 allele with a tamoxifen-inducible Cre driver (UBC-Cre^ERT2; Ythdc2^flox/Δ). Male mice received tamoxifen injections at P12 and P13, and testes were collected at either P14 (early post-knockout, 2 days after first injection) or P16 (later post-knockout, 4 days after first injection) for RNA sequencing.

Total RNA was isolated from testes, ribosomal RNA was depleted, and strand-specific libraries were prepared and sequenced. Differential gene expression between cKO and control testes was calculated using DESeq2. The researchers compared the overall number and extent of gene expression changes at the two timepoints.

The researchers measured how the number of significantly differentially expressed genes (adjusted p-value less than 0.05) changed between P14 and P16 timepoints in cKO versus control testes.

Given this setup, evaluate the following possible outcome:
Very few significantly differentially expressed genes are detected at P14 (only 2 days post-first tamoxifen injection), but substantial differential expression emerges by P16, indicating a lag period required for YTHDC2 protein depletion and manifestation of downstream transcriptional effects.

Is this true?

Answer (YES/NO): YES